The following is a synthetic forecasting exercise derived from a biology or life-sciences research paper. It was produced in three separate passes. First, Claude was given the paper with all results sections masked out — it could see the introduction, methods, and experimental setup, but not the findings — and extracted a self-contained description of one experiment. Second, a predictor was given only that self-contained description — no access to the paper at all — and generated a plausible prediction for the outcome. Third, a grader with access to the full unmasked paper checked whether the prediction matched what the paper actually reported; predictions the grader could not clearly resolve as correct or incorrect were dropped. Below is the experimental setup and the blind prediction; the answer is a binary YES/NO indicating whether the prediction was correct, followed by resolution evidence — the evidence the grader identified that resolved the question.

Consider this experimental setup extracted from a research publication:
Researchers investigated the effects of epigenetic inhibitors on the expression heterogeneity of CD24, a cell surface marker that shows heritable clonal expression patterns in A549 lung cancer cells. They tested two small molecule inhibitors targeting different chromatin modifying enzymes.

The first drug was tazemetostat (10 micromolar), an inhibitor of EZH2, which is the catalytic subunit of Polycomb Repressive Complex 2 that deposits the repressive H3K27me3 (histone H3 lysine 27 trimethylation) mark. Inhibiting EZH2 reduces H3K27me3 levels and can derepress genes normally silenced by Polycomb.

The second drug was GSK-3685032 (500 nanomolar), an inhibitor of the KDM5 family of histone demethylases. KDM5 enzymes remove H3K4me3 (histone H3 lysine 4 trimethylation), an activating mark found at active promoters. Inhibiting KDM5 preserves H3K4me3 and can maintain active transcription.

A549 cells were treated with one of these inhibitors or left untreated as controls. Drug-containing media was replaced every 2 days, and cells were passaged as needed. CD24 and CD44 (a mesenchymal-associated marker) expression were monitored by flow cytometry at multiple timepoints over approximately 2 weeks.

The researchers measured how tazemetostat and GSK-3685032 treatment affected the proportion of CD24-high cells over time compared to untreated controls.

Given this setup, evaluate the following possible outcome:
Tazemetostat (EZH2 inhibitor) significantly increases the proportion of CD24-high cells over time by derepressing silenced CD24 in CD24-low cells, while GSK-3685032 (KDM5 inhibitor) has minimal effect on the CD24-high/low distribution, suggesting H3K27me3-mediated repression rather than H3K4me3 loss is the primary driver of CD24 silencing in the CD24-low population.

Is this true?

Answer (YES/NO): NO